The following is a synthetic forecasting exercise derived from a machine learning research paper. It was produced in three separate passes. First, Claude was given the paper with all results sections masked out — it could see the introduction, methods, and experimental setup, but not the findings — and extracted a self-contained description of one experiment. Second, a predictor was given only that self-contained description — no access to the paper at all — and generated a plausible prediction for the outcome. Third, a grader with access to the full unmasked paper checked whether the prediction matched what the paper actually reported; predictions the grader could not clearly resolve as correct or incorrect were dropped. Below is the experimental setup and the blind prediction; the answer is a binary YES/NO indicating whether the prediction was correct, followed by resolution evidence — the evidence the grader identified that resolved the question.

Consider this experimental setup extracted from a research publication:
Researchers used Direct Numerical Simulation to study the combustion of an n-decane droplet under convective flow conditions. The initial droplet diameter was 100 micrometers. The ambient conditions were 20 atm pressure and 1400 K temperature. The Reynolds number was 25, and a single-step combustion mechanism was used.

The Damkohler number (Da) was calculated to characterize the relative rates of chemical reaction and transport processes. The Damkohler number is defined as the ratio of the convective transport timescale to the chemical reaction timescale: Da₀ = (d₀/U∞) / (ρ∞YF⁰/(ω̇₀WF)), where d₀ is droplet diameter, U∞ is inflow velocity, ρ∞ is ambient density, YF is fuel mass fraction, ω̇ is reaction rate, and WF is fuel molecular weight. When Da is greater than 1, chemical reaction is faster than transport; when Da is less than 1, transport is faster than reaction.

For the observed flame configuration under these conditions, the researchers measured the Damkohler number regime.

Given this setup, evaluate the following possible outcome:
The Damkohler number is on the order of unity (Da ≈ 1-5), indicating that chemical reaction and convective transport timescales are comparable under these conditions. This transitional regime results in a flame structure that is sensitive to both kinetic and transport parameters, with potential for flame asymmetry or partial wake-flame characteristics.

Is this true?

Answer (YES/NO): NO